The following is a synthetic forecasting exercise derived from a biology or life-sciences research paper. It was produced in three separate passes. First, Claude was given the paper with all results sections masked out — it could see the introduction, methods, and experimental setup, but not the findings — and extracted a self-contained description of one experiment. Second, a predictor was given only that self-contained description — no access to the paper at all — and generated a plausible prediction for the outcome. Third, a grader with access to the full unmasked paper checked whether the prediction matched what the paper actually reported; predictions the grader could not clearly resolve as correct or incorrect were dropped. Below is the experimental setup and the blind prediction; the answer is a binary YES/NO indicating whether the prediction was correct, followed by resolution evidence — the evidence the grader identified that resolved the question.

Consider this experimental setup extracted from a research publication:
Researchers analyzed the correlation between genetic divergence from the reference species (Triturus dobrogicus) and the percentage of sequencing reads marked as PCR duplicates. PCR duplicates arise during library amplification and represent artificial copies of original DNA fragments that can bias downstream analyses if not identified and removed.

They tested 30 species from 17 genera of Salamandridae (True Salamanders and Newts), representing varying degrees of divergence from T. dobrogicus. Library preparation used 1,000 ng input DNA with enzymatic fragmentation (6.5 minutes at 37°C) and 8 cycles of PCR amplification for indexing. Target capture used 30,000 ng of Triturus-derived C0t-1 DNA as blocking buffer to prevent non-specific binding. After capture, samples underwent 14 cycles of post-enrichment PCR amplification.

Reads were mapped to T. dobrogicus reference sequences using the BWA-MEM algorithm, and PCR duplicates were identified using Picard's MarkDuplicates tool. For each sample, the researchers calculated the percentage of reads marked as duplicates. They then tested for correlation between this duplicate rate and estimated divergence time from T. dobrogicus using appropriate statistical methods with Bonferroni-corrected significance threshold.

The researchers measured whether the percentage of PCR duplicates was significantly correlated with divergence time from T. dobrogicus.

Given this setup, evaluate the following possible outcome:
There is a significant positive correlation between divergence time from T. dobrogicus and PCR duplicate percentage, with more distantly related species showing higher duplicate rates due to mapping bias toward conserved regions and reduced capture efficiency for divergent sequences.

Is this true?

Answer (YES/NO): NO